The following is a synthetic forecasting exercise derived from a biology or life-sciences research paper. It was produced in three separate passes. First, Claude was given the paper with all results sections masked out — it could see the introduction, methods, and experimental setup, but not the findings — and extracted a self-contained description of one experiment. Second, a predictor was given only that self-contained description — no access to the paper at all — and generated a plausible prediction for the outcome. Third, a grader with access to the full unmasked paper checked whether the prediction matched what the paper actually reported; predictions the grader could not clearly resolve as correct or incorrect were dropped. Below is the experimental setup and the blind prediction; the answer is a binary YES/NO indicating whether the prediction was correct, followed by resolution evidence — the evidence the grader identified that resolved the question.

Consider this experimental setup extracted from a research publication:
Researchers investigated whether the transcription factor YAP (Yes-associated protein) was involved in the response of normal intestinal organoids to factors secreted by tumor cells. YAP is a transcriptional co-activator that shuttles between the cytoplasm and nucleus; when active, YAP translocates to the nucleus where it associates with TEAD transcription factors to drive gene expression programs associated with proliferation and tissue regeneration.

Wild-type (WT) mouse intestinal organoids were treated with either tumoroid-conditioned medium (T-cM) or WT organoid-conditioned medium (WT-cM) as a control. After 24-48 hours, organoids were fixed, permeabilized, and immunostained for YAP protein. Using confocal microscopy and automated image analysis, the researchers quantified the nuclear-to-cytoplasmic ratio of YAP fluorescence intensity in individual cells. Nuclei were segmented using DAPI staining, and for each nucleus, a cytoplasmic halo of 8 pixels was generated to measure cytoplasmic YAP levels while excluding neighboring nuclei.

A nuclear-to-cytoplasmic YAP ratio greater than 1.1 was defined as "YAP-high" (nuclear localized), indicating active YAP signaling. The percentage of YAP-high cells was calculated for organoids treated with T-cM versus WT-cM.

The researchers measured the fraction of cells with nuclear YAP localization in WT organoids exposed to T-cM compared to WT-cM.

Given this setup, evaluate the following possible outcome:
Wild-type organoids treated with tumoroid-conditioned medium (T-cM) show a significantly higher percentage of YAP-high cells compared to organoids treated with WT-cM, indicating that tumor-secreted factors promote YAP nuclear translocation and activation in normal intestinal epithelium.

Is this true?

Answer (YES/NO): YES